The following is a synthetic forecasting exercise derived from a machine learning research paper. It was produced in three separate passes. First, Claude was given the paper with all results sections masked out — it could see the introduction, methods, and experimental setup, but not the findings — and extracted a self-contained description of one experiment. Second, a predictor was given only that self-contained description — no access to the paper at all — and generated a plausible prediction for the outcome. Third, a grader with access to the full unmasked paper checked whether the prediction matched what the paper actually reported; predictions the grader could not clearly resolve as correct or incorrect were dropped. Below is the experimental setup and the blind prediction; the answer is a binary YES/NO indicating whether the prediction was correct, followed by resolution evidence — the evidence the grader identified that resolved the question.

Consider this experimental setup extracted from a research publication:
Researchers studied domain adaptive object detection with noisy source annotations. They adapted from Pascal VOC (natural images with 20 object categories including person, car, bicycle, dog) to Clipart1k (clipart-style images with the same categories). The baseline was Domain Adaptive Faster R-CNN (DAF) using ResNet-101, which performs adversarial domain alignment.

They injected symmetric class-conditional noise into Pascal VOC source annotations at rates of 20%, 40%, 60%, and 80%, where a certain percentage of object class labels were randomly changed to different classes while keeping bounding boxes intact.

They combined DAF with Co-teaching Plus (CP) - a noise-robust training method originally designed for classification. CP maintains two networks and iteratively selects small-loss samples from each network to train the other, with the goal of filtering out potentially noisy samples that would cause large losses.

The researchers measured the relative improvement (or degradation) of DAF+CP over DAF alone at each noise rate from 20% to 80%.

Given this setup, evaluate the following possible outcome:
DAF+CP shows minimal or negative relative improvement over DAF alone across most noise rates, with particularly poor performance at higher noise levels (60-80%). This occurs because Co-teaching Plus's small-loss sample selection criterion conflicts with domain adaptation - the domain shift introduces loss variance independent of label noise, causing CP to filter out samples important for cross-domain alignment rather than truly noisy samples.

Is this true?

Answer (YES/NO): NO